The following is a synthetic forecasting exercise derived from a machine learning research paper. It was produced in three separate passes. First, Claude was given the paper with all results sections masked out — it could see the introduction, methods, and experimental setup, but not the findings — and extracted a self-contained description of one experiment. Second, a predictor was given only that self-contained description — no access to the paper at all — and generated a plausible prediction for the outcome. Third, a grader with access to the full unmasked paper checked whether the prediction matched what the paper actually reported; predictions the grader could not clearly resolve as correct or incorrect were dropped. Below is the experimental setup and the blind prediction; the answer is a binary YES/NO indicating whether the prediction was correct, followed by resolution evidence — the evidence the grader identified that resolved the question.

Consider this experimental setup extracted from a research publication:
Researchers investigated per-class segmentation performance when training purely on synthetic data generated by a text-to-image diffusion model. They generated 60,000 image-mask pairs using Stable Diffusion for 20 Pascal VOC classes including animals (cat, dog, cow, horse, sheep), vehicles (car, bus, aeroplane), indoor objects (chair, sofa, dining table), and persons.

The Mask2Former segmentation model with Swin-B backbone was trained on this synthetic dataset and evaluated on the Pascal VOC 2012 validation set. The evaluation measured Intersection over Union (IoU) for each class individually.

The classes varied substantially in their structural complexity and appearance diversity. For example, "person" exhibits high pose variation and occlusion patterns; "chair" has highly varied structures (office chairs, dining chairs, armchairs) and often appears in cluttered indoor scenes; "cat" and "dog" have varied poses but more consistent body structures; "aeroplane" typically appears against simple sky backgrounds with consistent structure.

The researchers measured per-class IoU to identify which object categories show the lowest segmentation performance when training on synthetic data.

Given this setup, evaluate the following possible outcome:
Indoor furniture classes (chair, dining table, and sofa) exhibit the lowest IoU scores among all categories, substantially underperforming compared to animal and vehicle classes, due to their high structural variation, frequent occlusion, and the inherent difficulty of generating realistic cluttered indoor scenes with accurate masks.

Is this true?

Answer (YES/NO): YES